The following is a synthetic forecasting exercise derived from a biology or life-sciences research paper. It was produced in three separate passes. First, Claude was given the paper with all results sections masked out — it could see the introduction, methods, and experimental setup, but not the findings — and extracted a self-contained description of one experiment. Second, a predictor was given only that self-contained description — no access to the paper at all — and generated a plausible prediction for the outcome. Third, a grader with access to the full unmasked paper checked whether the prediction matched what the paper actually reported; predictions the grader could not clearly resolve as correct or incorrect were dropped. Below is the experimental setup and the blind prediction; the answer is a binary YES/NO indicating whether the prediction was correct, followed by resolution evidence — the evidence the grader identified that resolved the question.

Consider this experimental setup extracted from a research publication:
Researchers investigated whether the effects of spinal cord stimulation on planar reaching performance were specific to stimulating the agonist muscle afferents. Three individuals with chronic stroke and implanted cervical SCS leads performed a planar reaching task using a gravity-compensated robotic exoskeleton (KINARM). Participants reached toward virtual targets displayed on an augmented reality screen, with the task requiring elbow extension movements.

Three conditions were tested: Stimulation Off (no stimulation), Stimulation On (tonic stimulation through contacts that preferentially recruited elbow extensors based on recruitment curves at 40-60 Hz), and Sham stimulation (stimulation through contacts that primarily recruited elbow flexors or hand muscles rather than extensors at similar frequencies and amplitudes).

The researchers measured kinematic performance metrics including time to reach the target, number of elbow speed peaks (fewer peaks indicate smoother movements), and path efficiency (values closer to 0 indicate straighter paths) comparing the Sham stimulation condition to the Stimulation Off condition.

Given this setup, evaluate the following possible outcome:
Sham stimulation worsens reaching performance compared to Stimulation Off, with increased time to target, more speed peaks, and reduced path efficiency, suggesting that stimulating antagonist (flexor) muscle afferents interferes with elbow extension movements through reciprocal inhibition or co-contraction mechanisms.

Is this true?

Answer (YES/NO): NO